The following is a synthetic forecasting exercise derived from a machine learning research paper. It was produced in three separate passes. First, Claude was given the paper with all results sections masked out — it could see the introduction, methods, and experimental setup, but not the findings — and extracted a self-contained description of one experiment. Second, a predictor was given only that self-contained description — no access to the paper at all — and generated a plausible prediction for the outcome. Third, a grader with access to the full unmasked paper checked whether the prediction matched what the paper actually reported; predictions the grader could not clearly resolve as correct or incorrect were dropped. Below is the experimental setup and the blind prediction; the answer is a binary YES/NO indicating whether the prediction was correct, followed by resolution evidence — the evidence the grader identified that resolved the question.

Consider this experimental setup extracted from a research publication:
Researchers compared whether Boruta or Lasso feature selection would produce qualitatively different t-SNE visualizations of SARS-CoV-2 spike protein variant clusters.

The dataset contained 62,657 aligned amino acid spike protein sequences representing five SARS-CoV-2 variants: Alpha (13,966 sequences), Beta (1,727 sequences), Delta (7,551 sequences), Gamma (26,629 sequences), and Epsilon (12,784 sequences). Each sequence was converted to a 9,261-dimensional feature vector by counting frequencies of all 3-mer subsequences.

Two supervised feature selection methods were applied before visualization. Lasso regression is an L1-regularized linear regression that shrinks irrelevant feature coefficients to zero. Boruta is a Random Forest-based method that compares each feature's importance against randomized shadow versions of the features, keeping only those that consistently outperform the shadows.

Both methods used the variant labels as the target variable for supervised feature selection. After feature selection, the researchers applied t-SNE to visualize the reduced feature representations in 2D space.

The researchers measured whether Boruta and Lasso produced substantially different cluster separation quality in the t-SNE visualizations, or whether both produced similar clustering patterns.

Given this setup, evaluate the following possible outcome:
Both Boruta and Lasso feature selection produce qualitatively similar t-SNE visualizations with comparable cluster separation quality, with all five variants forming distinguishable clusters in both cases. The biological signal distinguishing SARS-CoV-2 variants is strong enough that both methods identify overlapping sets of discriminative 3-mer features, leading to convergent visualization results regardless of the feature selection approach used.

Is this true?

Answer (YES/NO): YES